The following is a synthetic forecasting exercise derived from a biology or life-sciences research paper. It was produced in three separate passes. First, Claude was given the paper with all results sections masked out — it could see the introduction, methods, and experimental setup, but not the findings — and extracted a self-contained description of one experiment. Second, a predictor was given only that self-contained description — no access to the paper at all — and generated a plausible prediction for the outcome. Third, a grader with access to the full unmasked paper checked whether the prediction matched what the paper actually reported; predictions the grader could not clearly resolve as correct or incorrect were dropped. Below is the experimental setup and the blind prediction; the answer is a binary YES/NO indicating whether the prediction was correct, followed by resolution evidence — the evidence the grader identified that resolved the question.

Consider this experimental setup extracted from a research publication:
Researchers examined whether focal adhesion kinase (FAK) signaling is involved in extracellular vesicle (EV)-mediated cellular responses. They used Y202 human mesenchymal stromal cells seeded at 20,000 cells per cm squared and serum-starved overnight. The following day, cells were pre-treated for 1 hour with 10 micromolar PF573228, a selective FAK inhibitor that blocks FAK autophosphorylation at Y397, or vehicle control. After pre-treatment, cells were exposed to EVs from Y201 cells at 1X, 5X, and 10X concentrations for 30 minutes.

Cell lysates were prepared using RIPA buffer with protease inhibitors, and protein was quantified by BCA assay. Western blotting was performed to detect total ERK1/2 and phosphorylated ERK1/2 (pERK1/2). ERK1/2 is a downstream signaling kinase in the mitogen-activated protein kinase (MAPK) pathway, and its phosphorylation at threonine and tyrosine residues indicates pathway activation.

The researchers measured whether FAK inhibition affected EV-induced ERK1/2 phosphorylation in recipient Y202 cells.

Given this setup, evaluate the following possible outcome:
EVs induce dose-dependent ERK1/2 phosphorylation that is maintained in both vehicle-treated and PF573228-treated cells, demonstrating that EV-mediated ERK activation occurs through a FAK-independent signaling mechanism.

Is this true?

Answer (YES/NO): NO